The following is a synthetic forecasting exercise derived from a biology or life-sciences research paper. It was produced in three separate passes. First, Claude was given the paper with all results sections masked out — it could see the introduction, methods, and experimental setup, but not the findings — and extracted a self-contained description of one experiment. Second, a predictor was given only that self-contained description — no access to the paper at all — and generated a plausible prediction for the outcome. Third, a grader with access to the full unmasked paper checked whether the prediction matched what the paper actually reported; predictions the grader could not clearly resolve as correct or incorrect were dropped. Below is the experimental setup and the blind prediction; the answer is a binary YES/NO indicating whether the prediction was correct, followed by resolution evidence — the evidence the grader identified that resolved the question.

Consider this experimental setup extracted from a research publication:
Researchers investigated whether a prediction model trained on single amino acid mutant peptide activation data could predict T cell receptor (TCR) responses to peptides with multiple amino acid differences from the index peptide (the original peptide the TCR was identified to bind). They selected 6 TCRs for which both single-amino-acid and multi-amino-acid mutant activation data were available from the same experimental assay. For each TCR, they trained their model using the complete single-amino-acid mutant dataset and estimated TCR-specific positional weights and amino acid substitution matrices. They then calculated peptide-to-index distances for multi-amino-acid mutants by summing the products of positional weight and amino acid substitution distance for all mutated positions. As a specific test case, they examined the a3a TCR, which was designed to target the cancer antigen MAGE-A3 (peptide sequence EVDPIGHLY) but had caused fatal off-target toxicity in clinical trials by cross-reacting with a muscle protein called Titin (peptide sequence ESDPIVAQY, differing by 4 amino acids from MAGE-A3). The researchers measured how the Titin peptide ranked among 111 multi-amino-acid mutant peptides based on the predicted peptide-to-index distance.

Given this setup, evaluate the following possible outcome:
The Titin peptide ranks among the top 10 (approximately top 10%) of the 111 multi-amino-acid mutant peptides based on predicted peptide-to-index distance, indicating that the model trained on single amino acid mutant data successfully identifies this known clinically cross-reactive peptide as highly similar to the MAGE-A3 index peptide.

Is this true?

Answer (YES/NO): YES